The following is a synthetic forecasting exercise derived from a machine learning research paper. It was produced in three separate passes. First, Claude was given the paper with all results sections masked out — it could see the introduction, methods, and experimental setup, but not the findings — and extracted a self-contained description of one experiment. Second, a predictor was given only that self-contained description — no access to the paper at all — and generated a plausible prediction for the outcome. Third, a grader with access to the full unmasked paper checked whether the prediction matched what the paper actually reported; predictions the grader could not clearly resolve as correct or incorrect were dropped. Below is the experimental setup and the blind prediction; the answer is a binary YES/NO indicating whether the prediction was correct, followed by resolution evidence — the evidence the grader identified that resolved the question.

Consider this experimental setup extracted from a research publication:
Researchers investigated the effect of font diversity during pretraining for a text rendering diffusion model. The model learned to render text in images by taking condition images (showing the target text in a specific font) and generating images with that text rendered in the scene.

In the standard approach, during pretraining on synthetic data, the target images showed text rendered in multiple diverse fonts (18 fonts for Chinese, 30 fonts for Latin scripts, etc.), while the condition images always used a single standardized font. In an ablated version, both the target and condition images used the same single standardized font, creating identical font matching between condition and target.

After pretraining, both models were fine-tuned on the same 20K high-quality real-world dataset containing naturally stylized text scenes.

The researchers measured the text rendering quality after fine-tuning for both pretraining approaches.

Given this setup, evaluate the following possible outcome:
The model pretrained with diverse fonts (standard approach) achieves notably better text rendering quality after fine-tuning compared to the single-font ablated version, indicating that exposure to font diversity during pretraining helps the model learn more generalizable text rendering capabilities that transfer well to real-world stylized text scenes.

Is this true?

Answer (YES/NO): YES